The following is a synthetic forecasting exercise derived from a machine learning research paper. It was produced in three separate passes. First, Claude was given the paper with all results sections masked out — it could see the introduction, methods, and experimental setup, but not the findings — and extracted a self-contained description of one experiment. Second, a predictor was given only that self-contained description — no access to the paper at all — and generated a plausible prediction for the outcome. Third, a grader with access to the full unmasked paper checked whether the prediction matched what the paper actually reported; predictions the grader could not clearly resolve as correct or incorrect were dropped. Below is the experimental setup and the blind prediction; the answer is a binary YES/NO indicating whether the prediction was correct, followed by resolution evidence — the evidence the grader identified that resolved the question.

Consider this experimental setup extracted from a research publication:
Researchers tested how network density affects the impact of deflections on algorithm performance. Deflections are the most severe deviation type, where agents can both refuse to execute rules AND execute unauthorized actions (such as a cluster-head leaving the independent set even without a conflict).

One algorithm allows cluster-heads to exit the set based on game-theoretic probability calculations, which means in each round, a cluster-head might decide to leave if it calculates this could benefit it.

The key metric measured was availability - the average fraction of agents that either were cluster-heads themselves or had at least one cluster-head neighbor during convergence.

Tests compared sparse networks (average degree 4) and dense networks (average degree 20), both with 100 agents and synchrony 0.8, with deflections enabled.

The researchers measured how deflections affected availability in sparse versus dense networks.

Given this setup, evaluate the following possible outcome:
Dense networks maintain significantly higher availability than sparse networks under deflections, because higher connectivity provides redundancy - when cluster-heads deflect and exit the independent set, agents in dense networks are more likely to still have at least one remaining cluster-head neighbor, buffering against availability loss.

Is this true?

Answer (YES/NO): NO